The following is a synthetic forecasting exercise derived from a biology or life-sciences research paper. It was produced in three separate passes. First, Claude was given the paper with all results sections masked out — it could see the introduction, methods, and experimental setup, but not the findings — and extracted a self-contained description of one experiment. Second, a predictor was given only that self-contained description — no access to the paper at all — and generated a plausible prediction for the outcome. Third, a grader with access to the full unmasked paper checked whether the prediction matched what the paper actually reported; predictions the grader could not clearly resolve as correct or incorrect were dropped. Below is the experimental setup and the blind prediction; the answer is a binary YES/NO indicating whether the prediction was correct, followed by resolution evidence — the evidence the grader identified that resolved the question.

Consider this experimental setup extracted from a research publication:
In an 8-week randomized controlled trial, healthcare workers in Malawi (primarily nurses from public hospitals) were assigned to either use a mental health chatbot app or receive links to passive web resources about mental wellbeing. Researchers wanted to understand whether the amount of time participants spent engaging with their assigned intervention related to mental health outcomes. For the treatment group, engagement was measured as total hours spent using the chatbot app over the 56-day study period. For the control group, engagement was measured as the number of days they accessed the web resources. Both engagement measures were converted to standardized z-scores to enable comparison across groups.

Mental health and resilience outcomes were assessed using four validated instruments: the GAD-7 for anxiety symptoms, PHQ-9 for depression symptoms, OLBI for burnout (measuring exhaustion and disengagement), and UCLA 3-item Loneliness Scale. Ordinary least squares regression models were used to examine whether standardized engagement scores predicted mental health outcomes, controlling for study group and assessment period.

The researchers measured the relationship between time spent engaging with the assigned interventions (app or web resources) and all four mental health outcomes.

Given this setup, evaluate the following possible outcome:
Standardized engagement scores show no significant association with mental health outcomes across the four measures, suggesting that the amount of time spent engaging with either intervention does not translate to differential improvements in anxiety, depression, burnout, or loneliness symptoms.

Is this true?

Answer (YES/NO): NO